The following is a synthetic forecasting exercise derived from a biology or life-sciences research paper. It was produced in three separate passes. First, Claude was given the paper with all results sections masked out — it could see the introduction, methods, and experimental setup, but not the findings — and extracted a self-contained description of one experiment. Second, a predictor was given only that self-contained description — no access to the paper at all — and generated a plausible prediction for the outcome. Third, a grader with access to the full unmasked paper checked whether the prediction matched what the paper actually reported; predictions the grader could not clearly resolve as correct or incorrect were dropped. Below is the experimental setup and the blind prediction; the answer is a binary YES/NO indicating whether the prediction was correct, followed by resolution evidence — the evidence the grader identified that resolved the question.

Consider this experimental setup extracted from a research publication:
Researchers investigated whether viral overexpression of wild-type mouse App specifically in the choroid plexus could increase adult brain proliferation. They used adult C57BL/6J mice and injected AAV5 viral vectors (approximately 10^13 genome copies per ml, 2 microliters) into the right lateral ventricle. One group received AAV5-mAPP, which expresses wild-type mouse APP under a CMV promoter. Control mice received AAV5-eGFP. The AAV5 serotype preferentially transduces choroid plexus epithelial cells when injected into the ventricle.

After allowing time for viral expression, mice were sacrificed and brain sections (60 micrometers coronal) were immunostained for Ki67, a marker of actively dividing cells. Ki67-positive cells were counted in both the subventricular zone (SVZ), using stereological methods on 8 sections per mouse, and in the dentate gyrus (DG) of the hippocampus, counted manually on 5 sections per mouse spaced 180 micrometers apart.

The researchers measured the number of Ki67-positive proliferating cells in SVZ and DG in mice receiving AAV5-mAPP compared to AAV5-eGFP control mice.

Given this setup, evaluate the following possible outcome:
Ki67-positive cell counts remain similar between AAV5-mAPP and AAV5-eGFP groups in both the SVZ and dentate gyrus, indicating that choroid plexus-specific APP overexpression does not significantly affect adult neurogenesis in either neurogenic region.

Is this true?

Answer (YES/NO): NO